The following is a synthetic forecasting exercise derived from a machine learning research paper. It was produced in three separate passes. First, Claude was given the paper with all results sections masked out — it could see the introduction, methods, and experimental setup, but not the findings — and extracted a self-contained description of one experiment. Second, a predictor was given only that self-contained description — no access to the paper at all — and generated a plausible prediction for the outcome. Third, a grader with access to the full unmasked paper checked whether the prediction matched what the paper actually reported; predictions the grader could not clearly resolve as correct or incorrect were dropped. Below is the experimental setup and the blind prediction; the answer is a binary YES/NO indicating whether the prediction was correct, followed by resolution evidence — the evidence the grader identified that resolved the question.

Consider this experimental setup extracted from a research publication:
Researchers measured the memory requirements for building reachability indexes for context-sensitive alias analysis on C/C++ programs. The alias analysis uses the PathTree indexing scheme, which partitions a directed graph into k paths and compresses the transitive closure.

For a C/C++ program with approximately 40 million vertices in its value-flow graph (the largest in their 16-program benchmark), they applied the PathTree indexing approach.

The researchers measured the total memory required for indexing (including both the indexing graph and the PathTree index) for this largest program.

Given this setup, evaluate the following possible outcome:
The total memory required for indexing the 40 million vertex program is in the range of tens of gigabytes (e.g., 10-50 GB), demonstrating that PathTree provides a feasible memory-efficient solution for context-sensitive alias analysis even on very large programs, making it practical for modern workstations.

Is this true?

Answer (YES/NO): NO